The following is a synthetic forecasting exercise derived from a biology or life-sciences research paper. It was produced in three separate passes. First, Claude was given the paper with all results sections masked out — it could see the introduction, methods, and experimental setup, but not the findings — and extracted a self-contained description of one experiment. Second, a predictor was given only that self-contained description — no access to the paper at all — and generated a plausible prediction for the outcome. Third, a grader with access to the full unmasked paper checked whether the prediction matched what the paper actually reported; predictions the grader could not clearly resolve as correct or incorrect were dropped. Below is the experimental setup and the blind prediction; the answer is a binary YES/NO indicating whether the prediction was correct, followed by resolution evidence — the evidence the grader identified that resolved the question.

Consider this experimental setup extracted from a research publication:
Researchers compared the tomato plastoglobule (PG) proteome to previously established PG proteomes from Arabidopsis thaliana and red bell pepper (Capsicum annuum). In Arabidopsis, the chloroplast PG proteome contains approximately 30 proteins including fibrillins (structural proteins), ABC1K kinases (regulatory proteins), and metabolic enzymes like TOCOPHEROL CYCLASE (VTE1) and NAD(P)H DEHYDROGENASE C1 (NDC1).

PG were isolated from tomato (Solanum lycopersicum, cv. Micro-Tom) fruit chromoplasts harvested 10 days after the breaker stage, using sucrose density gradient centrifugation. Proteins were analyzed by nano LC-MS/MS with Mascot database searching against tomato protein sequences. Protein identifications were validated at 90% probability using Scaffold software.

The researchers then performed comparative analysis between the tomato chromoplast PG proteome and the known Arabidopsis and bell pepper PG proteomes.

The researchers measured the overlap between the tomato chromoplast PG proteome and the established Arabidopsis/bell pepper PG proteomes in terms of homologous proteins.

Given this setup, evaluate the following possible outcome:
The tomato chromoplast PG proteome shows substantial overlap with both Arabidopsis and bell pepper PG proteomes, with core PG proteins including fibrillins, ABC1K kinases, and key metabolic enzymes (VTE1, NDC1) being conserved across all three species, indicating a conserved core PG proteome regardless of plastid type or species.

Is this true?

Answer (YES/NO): NO